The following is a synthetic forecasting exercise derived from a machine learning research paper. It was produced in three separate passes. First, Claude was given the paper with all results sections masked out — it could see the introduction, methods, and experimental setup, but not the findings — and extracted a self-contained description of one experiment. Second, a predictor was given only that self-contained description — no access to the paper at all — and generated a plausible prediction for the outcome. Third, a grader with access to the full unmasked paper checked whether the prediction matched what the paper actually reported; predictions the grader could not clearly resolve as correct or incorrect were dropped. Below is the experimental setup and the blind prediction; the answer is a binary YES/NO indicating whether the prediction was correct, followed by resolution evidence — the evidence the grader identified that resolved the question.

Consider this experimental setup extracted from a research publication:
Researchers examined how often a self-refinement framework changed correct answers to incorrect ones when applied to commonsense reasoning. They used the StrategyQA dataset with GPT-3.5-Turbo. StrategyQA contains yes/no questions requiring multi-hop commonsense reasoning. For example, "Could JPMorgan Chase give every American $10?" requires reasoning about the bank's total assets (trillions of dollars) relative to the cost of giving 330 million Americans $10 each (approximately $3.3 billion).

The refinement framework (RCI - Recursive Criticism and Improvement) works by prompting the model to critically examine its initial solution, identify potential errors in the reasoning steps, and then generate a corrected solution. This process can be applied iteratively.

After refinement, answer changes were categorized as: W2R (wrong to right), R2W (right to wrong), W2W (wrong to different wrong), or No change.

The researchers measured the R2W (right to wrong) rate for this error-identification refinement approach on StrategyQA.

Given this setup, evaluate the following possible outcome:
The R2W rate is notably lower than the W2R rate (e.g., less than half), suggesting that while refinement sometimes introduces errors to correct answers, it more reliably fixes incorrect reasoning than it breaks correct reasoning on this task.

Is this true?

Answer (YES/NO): NO